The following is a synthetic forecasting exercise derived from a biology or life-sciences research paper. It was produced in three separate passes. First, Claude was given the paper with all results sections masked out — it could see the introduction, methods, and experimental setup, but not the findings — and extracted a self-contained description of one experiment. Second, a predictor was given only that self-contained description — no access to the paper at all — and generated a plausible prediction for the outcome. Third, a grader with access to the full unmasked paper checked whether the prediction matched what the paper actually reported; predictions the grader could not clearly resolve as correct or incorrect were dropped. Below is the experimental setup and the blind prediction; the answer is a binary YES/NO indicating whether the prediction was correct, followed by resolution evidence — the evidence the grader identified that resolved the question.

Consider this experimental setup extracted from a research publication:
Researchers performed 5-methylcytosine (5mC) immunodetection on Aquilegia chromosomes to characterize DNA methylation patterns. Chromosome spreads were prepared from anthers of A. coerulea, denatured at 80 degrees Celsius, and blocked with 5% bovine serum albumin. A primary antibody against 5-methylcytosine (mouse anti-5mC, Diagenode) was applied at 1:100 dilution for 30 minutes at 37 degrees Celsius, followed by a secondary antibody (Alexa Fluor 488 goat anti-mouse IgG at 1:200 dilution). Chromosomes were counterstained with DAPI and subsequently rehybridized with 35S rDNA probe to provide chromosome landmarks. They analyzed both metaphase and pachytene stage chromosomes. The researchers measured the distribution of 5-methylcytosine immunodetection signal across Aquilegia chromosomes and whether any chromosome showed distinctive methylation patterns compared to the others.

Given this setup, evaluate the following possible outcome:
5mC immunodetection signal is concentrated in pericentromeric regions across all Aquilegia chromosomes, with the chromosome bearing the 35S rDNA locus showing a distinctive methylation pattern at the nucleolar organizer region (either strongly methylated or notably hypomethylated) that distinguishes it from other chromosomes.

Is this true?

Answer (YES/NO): NO